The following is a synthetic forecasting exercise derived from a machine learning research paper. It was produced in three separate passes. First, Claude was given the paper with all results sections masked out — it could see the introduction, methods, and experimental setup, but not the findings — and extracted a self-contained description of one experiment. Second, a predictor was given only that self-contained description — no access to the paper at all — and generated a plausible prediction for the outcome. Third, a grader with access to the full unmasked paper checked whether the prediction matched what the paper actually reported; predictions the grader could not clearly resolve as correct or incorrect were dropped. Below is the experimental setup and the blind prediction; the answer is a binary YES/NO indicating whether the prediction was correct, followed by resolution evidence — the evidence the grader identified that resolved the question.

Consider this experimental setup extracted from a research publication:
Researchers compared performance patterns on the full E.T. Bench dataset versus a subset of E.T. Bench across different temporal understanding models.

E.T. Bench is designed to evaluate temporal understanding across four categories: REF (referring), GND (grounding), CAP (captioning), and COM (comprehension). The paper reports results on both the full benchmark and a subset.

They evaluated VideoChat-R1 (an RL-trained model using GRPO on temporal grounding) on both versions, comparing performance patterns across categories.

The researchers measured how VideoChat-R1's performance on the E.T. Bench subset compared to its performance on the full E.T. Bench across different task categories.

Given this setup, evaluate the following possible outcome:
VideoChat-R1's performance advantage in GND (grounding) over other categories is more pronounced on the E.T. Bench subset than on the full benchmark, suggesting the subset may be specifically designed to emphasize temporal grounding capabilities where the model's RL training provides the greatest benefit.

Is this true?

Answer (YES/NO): NO